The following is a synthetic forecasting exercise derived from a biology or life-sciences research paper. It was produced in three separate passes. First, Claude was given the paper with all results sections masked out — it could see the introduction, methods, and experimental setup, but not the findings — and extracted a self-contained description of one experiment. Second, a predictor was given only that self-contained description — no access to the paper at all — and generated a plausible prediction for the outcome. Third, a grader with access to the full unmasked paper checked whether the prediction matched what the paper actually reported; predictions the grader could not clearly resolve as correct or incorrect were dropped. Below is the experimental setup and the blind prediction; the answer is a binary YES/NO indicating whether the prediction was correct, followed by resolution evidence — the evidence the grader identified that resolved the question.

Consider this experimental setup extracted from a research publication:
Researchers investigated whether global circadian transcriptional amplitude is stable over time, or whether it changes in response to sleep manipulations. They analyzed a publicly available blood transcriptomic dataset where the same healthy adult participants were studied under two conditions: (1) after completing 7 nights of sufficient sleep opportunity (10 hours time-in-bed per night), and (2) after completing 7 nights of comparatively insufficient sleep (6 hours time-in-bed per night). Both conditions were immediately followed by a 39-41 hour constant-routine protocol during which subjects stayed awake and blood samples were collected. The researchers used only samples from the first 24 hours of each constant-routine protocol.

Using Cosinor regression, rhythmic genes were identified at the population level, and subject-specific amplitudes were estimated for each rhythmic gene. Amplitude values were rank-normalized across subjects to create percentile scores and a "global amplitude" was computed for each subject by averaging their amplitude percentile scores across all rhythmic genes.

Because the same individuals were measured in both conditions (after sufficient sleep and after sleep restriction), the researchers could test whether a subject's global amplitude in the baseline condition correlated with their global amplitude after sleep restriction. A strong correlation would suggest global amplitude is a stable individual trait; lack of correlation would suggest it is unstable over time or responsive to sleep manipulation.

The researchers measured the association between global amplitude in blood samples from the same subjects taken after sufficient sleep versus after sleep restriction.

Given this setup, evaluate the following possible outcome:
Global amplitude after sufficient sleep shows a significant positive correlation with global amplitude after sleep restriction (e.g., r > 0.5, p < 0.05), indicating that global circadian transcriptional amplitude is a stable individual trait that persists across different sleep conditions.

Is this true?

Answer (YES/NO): NO